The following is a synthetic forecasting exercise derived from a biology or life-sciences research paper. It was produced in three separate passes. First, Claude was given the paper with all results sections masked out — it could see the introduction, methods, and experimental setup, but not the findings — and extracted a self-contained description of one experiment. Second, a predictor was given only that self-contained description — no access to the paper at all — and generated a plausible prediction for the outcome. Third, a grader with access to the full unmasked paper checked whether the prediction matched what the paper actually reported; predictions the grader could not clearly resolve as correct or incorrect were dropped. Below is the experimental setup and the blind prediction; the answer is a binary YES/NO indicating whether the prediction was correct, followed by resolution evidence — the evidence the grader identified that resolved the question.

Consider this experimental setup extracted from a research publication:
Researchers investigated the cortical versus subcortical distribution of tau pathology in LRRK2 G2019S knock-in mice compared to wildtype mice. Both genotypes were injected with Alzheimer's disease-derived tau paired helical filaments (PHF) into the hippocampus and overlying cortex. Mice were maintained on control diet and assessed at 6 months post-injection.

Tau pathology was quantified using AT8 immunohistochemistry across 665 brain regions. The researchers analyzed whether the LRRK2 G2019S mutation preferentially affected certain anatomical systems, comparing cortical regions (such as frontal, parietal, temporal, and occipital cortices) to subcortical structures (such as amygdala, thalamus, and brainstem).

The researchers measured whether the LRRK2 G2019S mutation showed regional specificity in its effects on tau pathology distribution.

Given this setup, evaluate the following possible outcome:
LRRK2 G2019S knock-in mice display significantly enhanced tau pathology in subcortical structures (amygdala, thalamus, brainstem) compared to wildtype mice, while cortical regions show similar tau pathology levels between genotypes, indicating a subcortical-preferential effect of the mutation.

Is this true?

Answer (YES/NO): NO